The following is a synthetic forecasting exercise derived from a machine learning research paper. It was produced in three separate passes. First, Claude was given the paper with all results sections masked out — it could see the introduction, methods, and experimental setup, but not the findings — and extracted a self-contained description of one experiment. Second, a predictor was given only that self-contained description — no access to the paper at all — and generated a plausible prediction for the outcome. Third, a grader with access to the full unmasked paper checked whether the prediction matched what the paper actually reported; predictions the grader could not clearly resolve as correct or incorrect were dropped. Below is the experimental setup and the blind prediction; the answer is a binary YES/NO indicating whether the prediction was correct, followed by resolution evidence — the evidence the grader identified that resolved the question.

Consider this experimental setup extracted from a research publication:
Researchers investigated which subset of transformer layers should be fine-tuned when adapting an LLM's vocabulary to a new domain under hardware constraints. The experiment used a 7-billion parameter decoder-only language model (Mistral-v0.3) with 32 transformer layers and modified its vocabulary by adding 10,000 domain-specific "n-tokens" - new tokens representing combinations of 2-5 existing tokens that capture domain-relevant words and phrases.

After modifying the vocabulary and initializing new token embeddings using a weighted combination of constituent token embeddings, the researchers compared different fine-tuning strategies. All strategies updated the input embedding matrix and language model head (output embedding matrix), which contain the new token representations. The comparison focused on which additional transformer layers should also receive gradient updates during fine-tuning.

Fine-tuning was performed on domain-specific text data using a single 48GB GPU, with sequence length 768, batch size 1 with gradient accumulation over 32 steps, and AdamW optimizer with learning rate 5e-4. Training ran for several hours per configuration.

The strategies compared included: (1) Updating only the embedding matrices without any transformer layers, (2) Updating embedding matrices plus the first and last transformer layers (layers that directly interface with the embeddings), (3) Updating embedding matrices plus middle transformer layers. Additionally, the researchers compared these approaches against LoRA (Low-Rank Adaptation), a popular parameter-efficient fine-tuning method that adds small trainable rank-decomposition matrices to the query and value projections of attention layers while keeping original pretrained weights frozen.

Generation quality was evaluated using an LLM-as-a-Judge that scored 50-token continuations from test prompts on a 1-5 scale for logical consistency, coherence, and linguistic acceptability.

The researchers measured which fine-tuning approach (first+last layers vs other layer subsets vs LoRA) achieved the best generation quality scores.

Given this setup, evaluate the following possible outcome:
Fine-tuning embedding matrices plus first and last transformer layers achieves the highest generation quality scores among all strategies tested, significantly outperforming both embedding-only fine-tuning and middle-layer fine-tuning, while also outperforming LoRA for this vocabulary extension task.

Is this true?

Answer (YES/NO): NO